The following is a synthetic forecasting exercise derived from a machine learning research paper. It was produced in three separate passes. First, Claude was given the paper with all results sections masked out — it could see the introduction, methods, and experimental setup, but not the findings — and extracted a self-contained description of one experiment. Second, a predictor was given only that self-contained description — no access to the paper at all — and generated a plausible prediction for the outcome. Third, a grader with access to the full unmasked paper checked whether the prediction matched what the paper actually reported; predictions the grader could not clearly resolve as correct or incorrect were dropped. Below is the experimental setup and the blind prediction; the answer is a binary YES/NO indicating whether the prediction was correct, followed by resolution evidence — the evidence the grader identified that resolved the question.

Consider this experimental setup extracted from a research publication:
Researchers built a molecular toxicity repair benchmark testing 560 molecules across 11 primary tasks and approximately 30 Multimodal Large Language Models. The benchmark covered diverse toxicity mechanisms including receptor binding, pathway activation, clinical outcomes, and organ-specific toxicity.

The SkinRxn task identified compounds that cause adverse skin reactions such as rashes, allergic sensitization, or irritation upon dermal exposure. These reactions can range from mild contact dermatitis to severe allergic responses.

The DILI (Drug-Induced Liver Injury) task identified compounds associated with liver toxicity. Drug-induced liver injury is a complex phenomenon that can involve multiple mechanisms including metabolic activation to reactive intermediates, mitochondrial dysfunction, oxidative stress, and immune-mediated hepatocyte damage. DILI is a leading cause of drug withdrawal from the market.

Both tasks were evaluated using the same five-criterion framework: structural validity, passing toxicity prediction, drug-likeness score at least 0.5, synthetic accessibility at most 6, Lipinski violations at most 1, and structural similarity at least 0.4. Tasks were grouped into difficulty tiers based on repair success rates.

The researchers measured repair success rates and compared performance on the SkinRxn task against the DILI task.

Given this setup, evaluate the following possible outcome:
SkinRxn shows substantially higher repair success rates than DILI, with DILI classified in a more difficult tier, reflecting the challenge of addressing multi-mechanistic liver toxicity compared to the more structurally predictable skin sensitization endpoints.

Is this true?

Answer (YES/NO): NO